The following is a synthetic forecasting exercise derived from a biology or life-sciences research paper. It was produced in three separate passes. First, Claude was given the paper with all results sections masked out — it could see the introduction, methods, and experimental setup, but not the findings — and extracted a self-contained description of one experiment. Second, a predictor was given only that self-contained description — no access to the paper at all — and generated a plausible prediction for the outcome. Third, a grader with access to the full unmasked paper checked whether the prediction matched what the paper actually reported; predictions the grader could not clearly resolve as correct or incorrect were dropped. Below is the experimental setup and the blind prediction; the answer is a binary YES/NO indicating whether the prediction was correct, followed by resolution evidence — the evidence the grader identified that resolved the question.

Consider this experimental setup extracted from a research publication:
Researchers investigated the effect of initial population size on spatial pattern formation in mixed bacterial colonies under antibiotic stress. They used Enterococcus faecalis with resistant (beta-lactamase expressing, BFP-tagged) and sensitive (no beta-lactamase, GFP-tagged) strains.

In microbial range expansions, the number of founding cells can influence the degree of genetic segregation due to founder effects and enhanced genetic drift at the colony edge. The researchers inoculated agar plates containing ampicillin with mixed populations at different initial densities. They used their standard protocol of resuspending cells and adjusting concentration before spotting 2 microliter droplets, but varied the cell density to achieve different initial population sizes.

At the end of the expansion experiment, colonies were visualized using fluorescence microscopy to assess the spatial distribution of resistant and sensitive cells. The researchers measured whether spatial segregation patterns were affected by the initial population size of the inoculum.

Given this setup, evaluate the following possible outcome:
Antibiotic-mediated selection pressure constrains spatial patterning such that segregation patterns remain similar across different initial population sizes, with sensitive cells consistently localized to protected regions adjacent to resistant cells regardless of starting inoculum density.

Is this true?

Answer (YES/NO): NO